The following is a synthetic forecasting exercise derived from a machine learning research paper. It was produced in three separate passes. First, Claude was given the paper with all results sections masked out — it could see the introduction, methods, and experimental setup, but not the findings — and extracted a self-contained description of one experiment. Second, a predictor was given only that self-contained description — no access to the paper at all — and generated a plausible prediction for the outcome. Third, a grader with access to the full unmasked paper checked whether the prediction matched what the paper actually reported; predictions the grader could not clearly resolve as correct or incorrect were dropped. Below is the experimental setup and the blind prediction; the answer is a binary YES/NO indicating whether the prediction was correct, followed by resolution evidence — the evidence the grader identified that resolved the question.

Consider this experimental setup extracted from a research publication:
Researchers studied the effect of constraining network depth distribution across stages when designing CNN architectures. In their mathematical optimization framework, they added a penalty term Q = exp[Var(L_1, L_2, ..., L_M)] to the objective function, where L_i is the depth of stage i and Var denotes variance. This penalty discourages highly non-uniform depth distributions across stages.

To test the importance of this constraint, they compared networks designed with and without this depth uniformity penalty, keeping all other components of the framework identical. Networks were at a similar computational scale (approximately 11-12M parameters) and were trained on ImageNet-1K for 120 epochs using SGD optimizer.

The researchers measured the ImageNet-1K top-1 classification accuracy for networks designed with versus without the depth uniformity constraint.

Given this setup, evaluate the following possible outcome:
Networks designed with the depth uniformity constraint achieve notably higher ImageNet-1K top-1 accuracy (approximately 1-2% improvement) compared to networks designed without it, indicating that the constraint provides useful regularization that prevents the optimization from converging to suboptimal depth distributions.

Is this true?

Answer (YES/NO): NO